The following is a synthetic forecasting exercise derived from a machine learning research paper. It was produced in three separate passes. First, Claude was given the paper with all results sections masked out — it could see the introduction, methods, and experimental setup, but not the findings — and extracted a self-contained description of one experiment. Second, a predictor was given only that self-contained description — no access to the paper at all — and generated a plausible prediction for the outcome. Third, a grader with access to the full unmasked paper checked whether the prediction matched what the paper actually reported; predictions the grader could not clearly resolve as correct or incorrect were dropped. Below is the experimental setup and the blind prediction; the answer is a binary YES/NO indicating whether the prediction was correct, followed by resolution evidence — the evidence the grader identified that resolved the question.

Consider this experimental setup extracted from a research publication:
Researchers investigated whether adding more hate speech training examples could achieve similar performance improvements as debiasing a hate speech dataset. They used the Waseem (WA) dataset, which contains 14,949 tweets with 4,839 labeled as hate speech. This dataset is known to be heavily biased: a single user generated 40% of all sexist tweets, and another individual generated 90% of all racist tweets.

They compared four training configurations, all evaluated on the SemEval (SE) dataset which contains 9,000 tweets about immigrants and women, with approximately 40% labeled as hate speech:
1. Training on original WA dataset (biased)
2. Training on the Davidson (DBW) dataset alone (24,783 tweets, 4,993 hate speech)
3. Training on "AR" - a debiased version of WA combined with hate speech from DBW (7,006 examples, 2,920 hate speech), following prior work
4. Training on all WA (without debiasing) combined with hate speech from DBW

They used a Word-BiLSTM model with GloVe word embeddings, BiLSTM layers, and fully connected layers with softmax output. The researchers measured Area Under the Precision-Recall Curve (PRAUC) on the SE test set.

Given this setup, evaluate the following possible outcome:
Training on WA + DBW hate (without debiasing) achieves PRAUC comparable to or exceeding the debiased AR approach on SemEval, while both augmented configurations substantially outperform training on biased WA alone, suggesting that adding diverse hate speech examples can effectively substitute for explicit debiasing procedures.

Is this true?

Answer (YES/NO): YES